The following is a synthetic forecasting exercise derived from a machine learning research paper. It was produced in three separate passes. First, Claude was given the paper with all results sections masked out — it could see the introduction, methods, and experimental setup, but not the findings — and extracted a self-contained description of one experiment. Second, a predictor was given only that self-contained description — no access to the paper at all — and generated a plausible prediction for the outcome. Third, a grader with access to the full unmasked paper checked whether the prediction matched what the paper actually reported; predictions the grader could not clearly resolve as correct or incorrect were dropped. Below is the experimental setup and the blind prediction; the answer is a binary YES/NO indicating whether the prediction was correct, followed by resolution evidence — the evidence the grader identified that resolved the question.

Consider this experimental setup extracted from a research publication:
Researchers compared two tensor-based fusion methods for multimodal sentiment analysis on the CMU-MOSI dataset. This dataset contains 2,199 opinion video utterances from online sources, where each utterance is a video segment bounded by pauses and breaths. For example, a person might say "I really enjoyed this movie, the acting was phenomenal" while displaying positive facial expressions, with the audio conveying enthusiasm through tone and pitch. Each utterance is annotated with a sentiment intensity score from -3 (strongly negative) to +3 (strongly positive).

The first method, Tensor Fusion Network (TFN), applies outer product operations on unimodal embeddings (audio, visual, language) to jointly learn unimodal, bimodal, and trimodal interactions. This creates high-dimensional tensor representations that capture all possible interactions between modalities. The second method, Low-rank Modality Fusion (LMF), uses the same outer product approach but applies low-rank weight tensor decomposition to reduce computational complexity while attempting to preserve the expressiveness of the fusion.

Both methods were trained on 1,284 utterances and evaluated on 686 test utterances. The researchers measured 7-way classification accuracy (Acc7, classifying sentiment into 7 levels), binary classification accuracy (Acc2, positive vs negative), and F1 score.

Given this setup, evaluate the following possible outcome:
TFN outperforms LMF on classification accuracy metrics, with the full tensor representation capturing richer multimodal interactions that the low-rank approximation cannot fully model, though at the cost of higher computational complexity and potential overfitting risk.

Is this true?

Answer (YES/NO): YES